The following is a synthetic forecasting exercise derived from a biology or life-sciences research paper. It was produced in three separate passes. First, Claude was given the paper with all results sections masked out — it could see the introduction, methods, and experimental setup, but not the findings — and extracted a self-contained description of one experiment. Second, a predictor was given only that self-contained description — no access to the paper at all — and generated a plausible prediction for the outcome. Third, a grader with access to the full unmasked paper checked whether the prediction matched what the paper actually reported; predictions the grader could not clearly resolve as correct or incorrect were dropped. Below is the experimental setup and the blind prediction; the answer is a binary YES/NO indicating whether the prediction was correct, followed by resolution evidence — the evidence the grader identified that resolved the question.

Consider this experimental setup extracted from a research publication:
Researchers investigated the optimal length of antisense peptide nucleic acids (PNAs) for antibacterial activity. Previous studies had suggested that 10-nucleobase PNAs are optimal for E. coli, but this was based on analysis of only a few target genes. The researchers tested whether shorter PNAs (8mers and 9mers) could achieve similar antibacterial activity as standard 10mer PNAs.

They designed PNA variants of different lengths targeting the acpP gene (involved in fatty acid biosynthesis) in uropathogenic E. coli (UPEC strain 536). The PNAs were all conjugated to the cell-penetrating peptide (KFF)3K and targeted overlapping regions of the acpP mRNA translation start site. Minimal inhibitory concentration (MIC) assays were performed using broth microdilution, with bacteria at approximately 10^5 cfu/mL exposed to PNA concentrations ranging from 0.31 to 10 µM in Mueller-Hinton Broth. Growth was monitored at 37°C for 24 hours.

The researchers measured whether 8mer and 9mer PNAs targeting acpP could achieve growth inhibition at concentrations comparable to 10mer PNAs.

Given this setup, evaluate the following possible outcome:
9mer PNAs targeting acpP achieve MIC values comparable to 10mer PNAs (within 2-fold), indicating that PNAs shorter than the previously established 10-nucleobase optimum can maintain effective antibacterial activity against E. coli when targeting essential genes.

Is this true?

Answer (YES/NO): YES